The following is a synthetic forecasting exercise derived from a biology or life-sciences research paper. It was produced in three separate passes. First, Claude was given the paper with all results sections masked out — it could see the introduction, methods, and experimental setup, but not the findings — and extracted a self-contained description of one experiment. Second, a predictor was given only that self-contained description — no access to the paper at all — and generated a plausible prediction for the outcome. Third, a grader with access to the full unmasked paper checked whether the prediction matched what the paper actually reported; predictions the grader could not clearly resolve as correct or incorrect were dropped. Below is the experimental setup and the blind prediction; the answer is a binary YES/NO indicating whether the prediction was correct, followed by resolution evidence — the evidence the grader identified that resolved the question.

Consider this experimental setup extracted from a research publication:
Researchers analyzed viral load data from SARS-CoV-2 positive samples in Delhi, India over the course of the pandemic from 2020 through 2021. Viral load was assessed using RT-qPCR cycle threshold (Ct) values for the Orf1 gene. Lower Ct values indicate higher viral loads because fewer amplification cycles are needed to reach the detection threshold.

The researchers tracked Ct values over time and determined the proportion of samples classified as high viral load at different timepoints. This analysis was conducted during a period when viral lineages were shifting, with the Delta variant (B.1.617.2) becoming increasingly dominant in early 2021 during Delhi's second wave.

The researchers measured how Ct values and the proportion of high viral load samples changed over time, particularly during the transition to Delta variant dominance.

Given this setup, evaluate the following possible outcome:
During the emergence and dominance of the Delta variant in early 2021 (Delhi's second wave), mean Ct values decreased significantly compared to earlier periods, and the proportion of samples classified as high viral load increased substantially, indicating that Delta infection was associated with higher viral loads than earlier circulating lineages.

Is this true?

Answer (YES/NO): YES